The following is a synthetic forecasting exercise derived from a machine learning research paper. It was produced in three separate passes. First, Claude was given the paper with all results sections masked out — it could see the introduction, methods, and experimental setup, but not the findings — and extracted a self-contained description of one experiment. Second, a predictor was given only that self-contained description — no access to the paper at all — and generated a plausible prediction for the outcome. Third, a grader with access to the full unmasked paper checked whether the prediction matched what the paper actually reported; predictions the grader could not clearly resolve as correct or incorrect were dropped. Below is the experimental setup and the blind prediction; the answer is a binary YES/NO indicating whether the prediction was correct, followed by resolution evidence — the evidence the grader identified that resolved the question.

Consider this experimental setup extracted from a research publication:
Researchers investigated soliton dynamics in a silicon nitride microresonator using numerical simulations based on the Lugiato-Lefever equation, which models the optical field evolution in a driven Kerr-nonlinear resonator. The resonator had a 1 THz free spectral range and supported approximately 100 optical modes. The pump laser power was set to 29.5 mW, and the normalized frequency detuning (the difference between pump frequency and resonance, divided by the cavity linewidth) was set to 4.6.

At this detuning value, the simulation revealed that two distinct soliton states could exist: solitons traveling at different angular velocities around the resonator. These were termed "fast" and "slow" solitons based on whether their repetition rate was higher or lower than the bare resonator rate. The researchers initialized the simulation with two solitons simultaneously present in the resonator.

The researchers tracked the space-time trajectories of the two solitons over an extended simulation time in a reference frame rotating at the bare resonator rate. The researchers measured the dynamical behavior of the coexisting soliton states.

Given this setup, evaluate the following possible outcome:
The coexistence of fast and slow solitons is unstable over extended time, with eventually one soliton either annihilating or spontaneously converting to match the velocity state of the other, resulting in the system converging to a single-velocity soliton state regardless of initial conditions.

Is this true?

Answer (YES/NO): NO